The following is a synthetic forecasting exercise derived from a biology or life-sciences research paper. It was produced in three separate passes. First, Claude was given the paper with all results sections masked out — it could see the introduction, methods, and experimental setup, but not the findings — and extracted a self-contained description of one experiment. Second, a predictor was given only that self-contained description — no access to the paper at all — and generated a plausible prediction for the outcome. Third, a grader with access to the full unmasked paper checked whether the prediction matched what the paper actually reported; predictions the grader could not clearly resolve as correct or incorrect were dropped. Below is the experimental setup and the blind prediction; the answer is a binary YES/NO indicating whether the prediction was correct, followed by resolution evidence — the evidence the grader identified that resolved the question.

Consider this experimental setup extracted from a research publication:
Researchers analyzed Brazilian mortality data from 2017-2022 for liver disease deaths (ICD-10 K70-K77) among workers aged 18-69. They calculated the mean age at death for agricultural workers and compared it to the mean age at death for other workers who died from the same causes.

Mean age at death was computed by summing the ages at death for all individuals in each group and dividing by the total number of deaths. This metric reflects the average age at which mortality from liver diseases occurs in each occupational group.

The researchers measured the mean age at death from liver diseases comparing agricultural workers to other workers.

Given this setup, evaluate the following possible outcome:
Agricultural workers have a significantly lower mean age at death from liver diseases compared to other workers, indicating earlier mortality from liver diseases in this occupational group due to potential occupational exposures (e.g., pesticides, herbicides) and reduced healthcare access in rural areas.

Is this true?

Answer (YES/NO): YES